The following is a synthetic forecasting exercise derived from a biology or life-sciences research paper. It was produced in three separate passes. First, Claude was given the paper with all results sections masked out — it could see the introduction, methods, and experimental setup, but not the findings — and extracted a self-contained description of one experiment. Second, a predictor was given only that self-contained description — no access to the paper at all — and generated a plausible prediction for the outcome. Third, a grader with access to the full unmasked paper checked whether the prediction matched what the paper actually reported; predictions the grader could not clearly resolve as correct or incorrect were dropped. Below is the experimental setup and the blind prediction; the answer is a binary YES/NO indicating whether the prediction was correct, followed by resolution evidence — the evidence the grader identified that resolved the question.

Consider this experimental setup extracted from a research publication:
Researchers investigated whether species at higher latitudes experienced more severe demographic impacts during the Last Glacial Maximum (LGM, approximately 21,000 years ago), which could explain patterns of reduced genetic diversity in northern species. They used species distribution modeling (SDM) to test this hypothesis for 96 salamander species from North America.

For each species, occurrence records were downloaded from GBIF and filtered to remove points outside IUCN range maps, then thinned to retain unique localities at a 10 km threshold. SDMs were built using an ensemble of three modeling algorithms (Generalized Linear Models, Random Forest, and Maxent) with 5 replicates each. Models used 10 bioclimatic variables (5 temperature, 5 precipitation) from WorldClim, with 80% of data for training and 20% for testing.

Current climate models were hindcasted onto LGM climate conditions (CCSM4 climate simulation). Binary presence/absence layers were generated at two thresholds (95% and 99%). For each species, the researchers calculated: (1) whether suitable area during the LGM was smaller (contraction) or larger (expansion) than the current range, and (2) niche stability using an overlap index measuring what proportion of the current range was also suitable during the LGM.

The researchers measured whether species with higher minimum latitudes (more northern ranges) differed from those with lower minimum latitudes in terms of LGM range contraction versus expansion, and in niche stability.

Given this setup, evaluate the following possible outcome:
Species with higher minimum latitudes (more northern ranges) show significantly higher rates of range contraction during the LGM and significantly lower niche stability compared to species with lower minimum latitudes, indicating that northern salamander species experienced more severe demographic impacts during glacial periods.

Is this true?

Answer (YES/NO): NO